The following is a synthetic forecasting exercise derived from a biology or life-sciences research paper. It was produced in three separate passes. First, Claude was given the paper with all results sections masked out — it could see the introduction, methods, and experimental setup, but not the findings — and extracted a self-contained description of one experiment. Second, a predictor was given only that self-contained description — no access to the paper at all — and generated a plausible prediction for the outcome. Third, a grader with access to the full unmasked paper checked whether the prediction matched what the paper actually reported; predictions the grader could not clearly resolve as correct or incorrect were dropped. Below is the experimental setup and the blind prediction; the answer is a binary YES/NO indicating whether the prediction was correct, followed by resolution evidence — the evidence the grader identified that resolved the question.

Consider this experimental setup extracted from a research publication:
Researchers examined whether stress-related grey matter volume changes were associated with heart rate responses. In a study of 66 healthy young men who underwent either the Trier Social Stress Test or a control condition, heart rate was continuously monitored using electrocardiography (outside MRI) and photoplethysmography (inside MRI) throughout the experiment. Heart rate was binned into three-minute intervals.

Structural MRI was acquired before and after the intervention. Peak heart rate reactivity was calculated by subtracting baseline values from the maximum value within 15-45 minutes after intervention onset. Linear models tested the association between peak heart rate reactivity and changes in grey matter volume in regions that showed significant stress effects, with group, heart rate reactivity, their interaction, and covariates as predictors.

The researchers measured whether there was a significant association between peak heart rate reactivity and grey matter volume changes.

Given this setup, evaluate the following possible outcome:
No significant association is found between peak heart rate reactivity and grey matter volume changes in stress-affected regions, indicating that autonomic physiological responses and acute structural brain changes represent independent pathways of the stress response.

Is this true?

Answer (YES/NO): NO